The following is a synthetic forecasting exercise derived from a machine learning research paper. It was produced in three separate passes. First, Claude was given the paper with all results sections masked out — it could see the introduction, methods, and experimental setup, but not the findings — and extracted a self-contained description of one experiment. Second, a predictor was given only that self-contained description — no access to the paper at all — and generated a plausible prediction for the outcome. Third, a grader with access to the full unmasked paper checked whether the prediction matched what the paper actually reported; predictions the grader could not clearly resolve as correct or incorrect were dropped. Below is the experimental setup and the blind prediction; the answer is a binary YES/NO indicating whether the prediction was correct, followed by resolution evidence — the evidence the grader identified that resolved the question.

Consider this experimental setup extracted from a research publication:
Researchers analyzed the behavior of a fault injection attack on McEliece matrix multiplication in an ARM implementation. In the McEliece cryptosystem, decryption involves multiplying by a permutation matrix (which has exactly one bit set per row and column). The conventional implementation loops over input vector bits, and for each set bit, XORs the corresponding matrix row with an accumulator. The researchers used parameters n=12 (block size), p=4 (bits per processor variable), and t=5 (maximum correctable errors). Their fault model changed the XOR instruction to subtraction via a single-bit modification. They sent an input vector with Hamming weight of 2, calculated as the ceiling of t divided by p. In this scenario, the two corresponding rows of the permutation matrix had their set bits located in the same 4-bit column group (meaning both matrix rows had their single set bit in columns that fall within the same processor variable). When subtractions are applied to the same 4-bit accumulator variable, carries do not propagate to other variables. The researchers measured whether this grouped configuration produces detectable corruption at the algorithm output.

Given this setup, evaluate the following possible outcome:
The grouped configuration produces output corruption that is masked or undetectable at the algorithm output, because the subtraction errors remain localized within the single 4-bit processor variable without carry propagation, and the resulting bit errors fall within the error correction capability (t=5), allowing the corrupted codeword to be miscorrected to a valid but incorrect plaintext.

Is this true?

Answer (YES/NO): NO